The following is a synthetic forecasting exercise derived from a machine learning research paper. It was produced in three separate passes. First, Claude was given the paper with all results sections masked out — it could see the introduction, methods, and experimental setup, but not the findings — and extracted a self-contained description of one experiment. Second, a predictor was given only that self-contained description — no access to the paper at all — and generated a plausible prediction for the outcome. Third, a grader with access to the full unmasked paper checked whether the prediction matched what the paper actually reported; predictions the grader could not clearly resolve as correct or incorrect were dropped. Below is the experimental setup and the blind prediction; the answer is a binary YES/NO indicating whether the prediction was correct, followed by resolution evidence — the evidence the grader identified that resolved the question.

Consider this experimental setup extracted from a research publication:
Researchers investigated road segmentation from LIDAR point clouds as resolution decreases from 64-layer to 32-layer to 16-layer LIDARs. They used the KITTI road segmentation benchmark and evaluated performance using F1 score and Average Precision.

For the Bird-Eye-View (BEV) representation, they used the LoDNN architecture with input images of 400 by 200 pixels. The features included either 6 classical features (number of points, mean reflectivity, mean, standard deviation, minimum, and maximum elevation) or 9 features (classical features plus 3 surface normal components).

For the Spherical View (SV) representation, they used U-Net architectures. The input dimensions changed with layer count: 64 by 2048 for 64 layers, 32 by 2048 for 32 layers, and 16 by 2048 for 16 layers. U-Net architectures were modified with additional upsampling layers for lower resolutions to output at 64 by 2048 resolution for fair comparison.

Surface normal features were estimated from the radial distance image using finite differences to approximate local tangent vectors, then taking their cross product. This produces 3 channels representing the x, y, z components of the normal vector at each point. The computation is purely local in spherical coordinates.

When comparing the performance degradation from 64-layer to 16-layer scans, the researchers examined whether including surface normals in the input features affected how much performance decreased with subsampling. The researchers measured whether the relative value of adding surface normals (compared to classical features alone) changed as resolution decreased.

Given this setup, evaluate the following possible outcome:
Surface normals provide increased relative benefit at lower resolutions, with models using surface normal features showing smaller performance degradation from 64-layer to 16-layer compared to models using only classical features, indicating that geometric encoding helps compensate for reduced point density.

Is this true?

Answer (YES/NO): NO